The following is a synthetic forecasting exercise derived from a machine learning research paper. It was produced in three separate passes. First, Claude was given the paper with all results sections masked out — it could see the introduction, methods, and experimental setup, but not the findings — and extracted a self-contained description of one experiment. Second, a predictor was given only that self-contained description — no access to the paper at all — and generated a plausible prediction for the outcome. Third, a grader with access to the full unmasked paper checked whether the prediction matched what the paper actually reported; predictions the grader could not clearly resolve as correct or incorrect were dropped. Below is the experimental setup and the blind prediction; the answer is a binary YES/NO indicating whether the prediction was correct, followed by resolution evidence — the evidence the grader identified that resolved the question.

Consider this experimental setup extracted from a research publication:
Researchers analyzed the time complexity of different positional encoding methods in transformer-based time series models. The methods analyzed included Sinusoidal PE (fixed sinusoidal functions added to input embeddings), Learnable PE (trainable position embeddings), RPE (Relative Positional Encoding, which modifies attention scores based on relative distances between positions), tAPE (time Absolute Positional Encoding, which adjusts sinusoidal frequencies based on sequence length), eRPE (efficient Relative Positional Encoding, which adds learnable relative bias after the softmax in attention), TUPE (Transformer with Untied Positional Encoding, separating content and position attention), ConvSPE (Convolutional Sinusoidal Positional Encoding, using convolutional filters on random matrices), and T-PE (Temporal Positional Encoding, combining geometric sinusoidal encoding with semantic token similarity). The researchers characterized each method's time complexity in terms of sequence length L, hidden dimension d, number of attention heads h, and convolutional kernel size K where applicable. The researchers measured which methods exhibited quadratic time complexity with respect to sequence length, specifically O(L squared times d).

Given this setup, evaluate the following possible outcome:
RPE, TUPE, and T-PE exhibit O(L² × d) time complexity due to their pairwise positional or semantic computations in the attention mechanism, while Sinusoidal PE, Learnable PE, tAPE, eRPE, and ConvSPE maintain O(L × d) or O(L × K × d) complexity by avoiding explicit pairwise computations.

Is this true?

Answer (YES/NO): NO